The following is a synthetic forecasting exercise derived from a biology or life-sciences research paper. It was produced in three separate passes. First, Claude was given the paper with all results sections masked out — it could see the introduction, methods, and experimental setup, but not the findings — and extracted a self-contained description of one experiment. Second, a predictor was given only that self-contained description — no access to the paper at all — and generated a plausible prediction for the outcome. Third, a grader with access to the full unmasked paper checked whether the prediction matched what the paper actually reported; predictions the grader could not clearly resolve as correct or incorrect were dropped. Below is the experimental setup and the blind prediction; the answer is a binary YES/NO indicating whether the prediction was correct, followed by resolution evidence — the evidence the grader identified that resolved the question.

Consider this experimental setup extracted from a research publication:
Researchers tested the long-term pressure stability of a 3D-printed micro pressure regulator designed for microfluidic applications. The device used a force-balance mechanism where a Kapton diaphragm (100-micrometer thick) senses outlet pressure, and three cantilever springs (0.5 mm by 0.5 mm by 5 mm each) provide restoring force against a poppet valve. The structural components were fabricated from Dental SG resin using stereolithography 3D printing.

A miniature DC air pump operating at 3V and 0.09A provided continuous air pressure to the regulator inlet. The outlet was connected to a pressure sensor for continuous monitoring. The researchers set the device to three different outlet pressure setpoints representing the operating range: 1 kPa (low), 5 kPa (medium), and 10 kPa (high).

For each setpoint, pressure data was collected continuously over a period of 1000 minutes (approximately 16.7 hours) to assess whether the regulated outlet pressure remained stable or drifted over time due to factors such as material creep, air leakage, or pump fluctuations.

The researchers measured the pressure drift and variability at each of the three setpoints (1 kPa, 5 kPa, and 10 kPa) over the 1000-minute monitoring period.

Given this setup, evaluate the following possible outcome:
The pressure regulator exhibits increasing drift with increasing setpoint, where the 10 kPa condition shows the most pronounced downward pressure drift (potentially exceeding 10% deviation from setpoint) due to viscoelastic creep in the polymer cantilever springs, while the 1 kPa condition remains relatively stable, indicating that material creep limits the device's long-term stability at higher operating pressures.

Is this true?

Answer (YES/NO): NO